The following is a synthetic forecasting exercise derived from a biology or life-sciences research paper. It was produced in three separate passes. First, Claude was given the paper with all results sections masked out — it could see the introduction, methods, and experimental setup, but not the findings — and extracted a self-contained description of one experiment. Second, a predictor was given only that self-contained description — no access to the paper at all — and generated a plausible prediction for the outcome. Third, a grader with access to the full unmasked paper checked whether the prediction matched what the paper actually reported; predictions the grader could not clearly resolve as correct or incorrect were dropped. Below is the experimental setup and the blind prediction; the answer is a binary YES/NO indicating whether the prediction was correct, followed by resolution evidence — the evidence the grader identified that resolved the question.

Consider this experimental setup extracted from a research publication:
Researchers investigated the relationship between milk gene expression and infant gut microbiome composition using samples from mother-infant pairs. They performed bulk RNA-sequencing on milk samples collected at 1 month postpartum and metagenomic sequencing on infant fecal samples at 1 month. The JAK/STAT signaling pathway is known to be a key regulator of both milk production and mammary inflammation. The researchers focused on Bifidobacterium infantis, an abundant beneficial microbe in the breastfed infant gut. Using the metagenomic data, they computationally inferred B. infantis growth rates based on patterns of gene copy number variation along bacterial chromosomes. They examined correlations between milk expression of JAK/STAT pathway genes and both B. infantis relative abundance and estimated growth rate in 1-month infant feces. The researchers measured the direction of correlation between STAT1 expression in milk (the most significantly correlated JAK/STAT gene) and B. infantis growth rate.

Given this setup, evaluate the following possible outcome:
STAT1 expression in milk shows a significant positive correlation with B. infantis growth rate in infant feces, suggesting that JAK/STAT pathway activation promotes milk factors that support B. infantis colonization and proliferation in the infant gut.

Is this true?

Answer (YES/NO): NO